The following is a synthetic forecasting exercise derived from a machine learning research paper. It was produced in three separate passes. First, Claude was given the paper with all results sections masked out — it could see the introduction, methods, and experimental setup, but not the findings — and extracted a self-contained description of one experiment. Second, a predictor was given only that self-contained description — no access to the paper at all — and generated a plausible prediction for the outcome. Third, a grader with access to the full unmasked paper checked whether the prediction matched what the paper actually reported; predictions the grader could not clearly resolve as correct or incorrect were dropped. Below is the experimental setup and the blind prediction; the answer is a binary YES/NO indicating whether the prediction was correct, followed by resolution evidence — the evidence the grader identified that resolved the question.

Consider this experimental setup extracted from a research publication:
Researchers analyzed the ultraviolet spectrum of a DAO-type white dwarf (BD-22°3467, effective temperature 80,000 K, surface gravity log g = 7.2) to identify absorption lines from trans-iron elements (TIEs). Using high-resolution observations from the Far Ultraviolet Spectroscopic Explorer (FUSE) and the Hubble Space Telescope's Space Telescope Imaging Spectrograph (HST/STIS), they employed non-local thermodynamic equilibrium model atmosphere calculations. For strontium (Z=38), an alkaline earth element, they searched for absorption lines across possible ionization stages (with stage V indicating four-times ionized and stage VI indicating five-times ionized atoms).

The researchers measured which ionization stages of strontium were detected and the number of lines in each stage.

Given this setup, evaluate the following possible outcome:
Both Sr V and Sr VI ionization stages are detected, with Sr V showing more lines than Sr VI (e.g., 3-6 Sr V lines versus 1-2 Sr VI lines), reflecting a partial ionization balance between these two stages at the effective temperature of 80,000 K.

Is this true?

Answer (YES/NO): NO